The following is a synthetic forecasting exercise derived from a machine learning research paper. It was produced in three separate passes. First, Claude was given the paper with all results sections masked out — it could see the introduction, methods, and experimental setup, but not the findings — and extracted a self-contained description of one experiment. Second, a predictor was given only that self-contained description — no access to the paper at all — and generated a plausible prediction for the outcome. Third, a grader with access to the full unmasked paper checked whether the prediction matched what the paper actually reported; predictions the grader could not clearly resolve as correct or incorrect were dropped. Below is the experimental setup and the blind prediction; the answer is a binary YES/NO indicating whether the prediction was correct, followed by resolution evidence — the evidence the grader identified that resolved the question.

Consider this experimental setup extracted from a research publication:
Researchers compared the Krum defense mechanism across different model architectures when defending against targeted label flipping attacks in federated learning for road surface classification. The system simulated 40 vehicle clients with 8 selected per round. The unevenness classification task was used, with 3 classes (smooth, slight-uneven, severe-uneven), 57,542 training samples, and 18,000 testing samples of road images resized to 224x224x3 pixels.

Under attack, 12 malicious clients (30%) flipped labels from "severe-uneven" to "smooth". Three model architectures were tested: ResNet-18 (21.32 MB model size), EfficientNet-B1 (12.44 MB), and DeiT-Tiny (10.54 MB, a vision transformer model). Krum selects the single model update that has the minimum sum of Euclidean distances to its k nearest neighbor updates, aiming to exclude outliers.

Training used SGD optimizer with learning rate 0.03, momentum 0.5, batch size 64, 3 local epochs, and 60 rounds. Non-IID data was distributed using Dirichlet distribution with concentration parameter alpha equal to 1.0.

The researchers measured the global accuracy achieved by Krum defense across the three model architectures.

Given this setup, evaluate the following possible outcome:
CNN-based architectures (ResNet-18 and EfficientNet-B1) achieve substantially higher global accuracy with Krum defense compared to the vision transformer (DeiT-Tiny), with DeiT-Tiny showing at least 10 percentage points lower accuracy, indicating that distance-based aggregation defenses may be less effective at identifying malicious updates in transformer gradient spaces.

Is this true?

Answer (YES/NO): NO